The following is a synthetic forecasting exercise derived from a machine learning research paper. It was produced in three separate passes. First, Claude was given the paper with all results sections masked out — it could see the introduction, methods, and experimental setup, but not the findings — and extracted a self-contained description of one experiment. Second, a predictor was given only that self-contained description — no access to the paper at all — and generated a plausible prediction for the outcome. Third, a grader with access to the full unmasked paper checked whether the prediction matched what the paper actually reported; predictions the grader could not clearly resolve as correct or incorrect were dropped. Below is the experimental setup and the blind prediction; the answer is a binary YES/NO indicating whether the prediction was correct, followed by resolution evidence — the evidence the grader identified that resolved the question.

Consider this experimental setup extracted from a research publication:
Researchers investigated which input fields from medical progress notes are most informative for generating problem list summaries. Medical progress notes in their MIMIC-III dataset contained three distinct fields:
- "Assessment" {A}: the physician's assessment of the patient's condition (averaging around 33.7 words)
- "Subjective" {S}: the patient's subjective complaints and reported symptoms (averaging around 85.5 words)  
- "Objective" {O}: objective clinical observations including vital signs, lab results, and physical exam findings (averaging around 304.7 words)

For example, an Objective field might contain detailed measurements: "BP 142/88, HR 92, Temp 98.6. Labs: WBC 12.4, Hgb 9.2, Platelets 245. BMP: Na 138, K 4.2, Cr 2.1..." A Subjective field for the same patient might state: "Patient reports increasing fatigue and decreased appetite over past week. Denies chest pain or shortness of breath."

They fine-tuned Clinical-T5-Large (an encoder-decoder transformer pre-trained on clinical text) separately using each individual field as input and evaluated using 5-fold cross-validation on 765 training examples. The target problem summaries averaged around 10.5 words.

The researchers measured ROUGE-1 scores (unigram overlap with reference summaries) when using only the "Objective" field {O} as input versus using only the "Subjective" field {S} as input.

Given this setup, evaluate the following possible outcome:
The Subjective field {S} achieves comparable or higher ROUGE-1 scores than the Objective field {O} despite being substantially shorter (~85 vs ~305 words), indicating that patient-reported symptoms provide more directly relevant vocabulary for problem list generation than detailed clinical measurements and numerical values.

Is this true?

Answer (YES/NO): YES